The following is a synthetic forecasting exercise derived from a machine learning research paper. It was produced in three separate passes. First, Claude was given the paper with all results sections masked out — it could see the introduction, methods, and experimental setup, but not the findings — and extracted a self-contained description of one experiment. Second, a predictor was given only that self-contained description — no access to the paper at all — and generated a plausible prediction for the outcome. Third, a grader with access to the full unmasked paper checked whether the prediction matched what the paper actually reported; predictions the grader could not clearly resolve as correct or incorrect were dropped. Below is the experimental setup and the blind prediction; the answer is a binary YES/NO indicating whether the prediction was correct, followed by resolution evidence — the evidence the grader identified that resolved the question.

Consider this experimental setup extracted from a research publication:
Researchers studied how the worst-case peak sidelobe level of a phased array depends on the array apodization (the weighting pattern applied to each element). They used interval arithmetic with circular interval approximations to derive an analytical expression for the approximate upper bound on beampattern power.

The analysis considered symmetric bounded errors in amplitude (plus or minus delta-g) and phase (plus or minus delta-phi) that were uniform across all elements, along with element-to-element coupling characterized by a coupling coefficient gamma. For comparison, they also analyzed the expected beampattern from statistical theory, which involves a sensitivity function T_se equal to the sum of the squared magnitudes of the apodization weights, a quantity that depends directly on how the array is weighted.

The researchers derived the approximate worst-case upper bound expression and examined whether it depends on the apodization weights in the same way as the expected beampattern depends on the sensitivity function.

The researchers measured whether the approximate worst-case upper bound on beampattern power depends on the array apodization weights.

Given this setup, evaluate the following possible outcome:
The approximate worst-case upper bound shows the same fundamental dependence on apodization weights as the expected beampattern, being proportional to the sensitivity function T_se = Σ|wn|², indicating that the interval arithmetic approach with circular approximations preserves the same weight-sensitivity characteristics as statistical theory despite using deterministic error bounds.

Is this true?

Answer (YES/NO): NO